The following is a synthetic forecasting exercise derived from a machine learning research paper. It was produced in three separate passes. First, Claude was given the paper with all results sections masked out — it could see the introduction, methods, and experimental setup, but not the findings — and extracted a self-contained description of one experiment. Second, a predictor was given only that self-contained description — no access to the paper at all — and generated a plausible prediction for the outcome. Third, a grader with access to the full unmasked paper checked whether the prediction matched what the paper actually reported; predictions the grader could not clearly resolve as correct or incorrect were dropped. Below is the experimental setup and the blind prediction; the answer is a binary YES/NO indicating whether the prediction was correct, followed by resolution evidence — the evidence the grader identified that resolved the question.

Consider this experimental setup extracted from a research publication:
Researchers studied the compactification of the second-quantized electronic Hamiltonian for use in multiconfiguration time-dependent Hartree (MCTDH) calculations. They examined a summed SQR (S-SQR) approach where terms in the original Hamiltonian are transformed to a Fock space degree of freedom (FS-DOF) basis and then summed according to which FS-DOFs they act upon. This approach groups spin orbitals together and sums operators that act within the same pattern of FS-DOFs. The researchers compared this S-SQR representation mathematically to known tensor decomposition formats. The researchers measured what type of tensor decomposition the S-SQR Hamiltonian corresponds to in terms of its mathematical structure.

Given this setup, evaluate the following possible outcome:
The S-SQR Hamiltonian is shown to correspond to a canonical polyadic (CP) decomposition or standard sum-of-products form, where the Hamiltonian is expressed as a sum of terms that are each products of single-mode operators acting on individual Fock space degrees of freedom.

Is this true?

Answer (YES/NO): YES